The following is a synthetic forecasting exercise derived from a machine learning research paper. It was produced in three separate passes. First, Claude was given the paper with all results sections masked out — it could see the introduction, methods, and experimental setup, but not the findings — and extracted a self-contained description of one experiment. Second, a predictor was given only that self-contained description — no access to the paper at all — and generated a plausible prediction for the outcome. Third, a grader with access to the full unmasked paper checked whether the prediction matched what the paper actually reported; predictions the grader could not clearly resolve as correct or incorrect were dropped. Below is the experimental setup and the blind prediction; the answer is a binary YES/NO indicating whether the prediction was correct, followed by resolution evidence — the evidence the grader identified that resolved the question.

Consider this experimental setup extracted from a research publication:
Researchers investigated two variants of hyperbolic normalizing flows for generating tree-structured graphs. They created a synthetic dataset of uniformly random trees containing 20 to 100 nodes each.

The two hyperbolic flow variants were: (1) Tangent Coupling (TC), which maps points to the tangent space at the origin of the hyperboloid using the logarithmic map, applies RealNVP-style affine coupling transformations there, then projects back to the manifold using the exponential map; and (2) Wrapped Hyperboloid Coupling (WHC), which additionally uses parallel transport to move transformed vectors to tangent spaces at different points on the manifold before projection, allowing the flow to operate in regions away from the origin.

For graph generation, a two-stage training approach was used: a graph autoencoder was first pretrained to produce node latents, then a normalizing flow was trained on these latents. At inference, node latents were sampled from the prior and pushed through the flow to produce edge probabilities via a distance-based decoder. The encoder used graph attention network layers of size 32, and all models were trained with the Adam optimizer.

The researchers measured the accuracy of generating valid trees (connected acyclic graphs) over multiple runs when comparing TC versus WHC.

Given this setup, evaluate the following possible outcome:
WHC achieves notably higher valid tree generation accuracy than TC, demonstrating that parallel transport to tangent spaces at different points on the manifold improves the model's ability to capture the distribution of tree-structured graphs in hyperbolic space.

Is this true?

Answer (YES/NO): YES